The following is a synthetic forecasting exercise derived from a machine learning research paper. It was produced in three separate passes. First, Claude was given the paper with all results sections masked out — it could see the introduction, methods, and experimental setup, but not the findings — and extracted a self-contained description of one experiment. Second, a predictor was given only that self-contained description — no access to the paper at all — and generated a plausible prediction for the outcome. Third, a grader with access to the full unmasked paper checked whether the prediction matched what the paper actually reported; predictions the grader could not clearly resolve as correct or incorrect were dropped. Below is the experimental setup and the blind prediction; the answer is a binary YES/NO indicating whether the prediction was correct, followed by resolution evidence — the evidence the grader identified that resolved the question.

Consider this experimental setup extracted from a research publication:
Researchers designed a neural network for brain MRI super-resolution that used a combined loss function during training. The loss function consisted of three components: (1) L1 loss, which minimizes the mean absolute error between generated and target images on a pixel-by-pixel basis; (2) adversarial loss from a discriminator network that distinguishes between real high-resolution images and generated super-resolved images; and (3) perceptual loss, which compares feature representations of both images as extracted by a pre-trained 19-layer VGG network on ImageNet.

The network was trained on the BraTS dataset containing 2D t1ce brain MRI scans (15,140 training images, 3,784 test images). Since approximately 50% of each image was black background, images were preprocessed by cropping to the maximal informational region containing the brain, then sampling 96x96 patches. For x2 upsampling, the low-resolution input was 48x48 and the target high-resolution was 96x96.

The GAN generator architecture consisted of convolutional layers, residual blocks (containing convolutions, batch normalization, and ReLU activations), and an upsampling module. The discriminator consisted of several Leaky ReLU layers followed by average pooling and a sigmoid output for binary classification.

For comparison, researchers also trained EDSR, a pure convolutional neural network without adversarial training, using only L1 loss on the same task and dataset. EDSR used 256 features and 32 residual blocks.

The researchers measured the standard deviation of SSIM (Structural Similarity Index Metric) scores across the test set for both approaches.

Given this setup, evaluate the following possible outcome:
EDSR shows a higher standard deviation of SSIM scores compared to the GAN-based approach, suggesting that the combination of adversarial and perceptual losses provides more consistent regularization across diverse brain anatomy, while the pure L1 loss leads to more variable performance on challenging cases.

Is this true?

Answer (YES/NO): YES